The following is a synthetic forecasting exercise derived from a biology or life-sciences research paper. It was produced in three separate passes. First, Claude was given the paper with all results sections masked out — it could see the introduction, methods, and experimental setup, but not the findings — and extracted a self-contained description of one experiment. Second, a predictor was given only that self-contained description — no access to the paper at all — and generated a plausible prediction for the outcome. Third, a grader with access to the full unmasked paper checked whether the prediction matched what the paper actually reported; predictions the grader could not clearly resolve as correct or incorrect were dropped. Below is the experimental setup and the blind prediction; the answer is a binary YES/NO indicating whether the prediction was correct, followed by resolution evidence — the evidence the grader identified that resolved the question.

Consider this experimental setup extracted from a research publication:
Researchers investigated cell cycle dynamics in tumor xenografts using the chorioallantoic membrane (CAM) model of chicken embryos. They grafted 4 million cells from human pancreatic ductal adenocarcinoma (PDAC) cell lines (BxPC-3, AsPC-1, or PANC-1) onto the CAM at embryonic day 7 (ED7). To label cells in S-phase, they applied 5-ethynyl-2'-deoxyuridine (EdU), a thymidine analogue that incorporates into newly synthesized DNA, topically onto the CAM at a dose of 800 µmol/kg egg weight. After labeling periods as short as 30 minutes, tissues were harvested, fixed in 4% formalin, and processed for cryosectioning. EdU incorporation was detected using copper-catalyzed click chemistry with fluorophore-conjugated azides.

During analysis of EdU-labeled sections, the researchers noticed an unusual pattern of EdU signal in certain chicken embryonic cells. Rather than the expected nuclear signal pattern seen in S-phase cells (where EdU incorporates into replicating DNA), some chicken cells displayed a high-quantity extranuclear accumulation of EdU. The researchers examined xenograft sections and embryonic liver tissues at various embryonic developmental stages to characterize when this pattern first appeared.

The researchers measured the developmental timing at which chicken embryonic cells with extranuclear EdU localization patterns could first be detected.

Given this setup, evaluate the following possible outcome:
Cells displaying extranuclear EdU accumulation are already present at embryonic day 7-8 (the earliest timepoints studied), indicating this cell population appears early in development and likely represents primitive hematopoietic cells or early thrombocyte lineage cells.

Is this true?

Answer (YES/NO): NO